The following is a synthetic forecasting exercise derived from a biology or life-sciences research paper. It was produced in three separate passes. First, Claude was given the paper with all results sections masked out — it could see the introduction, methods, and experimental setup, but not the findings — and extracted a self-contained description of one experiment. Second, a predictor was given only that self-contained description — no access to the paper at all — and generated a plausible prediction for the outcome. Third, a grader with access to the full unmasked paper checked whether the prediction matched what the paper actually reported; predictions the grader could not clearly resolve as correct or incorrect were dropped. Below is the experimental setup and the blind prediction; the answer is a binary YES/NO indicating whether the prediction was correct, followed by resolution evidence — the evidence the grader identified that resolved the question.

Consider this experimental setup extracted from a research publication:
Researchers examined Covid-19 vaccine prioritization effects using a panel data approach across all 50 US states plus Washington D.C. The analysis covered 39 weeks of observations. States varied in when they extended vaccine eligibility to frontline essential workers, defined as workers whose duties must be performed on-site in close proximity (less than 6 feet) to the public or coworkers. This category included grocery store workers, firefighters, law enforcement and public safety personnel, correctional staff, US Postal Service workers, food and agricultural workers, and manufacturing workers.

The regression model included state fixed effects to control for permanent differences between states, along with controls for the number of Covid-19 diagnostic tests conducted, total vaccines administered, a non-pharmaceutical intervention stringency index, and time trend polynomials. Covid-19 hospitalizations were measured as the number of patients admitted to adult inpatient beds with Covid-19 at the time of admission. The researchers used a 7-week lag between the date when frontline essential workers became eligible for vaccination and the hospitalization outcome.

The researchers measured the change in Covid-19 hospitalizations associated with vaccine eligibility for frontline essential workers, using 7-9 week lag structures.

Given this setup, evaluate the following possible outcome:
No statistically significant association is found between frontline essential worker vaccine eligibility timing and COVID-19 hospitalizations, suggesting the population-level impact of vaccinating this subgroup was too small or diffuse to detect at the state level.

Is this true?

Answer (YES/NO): NO